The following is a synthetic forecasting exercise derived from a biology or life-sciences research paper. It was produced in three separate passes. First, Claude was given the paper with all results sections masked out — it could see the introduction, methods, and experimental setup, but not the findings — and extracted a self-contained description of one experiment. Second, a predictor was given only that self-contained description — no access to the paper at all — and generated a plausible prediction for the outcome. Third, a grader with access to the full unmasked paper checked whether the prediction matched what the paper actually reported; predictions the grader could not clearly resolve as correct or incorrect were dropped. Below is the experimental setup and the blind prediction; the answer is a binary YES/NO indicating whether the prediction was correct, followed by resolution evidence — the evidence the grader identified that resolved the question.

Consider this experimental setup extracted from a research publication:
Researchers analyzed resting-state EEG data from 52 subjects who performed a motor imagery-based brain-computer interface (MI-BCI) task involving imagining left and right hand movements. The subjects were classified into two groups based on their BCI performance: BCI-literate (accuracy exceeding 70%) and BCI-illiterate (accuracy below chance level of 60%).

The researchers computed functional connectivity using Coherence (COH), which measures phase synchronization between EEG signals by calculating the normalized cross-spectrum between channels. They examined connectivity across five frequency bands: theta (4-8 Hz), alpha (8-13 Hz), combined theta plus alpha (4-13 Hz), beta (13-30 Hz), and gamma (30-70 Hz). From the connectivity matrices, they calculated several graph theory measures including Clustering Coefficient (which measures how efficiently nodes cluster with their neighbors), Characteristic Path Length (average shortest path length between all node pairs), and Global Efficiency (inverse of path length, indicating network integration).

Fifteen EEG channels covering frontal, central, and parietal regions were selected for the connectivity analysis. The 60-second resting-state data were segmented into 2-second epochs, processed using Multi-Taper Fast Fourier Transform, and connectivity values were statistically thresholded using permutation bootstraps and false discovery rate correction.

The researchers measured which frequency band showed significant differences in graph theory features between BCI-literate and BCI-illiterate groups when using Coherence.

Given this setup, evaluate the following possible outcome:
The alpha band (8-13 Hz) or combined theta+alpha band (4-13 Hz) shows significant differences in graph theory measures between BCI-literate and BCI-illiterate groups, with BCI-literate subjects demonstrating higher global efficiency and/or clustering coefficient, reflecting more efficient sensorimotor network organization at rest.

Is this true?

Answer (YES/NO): YES